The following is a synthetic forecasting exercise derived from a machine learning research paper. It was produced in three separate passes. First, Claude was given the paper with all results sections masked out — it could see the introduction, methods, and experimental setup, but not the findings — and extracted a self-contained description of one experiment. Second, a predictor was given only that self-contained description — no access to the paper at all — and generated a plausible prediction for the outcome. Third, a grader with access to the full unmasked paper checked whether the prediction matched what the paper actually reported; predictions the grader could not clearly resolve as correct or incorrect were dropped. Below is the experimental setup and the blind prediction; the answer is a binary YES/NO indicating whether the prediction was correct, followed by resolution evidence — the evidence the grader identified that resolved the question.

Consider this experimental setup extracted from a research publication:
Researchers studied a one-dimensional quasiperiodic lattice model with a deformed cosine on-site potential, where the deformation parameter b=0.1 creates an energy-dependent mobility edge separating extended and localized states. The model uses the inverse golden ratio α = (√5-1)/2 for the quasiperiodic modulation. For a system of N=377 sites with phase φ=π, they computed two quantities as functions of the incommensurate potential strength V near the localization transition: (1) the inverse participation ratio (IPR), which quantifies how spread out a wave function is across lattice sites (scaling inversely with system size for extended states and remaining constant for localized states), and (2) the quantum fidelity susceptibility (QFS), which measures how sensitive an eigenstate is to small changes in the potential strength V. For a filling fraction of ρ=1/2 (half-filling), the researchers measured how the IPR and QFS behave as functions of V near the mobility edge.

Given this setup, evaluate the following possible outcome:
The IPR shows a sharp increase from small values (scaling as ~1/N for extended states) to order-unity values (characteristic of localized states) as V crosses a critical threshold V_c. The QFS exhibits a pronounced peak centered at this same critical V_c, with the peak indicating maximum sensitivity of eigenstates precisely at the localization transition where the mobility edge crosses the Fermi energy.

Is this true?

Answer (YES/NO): NO